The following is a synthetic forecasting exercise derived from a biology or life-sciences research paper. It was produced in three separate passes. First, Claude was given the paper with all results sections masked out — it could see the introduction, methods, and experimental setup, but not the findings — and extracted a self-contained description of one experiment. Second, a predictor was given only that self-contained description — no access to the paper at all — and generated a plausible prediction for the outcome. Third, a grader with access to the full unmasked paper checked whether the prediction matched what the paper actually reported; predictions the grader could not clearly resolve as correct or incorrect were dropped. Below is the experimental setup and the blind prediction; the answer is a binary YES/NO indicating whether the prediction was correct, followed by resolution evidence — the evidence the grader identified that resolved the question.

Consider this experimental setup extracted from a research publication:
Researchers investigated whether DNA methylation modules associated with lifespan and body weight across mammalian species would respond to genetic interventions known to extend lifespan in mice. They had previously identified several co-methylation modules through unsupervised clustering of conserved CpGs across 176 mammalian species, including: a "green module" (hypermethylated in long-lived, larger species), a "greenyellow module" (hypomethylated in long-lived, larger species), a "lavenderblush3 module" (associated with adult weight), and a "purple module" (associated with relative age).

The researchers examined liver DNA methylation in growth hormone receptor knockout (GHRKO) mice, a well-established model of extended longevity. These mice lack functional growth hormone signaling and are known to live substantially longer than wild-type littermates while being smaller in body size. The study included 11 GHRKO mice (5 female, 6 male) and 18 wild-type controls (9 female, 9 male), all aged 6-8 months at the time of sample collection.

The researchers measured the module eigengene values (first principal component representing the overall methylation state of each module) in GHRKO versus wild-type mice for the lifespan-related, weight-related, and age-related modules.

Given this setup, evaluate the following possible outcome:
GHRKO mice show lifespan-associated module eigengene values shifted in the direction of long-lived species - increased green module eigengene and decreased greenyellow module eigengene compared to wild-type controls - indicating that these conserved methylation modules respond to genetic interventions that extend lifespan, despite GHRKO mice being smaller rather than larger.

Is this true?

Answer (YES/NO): YES